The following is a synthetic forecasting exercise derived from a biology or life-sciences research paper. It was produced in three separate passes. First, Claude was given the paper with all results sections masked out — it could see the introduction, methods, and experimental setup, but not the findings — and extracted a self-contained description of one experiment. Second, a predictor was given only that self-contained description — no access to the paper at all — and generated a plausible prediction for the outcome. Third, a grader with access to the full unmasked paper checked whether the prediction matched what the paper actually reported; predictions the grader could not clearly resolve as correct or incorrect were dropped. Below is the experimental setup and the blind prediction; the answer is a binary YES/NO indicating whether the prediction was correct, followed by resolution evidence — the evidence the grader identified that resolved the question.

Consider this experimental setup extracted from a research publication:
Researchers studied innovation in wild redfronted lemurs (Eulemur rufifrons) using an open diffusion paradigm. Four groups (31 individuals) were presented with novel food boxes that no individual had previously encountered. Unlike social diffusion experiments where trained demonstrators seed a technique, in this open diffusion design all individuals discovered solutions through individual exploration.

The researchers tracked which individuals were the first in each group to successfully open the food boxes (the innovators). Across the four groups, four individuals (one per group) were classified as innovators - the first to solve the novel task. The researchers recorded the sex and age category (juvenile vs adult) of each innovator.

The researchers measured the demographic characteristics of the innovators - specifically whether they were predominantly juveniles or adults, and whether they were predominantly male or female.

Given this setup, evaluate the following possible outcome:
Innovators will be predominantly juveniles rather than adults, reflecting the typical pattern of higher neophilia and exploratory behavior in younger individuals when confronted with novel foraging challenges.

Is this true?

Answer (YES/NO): YES